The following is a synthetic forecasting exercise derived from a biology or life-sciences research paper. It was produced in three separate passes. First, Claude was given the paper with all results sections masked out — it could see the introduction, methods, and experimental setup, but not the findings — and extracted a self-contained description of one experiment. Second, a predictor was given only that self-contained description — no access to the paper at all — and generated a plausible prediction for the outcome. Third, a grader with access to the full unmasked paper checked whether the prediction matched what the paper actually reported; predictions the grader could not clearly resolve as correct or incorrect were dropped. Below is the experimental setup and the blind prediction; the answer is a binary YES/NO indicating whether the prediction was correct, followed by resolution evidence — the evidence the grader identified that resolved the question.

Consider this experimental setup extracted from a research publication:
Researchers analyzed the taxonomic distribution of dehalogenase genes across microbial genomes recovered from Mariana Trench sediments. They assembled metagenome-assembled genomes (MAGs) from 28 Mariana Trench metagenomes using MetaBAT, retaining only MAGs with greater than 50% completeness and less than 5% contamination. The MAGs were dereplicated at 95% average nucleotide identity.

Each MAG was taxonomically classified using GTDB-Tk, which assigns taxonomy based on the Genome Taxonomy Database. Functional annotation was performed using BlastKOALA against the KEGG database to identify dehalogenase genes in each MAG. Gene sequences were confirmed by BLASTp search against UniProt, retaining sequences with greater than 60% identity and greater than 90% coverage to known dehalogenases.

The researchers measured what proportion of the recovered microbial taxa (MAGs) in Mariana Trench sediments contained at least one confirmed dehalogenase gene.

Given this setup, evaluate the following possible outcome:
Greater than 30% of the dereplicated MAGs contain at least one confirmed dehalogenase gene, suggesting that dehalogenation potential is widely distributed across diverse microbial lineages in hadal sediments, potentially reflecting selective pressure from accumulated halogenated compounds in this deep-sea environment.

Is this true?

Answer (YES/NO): YES